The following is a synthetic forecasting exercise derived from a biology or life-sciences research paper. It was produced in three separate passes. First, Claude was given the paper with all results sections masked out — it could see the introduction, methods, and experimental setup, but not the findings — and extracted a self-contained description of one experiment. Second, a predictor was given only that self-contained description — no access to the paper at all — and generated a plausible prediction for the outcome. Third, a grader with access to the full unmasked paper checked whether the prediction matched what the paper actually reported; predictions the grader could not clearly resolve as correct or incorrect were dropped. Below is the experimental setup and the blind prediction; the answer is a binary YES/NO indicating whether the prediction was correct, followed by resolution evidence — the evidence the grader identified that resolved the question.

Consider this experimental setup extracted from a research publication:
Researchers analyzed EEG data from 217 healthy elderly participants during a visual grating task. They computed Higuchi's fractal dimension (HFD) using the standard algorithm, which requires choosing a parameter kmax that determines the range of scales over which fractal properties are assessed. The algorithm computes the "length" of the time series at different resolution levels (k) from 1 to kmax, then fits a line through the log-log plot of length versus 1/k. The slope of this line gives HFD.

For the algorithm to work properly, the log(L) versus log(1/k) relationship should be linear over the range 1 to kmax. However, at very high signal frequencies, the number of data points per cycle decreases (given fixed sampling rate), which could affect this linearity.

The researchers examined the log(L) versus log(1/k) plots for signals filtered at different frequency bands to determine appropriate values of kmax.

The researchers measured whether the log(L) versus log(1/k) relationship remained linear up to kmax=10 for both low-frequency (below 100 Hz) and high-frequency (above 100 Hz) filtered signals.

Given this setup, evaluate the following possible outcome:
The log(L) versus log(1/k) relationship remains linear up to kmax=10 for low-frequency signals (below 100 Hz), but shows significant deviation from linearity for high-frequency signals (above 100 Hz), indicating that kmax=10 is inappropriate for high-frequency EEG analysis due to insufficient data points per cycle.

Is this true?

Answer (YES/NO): YES